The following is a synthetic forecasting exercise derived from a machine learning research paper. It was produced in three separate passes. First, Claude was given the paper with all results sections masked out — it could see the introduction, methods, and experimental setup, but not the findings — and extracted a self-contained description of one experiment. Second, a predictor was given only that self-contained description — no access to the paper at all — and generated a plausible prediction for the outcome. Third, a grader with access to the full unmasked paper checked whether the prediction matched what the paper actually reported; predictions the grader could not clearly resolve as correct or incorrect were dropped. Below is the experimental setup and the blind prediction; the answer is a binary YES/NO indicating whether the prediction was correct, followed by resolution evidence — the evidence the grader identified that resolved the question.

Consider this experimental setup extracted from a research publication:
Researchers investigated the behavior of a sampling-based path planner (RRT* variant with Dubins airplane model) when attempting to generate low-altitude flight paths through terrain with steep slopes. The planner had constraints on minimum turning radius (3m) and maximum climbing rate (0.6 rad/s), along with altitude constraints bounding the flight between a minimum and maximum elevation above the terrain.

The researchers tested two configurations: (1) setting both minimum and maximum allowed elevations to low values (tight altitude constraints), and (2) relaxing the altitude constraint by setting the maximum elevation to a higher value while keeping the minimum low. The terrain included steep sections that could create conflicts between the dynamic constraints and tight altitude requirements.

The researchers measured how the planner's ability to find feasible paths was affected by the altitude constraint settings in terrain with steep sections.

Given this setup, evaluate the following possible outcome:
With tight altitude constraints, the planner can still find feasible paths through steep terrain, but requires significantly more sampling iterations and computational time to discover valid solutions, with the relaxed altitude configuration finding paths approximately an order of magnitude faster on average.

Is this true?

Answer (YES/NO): NO